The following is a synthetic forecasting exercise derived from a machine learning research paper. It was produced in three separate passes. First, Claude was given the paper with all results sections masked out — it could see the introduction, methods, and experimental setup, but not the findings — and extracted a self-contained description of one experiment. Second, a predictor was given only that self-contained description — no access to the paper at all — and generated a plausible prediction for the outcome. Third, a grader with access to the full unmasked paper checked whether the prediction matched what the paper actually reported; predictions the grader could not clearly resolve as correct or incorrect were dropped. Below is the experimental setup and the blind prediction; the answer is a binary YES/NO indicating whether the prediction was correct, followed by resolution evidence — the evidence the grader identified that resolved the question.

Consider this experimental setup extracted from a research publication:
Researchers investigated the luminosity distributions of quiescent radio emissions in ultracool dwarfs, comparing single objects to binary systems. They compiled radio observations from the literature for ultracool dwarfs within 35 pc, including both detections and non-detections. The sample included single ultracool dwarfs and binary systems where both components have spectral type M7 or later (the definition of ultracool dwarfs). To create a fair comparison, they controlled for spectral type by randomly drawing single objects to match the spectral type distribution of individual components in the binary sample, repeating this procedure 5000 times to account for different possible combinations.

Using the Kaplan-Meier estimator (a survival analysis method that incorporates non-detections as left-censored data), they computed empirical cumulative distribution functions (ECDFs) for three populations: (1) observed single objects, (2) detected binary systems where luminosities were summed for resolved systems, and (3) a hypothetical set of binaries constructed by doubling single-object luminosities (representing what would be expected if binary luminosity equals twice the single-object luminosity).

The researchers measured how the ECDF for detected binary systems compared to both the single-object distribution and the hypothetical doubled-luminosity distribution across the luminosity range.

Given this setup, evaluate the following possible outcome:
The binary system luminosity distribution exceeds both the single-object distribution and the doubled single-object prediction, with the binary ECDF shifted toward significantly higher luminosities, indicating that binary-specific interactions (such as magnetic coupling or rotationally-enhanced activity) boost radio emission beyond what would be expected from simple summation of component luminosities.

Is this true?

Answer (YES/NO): NO